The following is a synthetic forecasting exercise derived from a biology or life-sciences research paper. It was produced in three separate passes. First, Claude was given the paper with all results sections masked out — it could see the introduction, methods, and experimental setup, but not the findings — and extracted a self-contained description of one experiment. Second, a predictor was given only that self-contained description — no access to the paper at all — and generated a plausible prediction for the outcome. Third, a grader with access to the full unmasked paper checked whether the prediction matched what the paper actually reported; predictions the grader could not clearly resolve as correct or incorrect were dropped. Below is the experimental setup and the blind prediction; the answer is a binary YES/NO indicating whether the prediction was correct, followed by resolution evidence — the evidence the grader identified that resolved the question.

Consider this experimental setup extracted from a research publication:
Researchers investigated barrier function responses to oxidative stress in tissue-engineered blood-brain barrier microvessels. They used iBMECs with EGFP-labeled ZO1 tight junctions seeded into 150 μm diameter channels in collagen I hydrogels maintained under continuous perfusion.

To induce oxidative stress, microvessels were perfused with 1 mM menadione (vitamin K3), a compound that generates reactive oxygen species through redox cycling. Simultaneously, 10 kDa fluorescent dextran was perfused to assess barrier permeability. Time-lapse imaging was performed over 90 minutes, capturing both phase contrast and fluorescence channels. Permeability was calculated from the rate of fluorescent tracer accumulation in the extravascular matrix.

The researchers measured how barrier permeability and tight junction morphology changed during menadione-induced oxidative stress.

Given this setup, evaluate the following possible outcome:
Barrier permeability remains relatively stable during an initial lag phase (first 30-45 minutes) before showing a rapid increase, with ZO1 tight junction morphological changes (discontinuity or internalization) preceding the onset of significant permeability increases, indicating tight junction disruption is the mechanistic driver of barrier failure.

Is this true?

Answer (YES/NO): NO